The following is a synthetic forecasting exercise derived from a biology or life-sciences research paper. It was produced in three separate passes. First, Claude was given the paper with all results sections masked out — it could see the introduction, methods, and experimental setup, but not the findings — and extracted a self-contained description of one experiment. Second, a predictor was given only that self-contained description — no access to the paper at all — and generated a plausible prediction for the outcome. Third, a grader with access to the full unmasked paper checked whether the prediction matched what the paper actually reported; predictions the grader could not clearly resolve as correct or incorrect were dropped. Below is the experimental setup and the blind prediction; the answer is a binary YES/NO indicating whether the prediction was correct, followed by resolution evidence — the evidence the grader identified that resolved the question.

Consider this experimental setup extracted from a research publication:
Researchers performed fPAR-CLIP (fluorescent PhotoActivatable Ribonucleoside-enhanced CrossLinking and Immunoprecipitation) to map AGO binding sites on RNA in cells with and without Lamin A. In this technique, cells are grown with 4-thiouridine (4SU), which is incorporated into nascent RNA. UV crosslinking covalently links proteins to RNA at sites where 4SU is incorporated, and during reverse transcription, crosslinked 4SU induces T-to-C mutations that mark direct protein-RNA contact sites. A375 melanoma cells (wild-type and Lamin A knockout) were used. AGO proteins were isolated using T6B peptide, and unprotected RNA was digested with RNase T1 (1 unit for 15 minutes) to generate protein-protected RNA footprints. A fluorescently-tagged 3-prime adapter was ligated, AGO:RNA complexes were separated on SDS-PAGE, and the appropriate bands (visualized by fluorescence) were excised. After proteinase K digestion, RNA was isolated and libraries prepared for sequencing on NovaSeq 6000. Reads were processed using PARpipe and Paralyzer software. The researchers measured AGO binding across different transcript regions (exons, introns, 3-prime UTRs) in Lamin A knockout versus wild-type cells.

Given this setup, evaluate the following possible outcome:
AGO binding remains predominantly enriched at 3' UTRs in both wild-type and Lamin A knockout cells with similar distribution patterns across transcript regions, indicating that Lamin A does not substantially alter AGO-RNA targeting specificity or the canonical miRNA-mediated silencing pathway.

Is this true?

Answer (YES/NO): NO